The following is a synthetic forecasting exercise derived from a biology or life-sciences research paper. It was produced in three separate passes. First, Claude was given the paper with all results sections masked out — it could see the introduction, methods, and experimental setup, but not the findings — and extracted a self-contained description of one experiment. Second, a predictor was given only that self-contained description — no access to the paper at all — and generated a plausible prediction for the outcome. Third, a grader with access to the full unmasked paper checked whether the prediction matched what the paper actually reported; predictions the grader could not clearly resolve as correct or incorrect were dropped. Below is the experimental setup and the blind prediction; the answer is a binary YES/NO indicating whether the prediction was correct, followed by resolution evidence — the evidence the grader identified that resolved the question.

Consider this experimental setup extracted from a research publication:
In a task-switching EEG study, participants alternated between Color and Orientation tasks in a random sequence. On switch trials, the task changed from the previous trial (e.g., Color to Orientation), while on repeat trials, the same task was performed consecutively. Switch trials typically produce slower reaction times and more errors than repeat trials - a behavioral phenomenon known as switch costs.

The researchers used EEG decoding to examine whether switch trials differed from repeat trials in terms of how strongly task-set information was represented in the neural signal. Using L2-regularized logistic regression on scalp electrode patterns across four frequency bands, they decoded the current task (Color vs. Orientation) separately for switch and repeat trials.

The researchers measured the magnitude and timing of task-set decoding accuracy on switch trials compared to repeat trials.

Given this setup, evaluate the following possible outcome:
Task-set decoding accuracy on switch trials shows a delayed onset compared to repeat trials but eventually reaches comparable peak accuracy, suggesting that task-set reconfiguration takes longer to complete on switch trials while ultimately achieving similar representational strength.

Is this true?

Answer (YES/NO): NO